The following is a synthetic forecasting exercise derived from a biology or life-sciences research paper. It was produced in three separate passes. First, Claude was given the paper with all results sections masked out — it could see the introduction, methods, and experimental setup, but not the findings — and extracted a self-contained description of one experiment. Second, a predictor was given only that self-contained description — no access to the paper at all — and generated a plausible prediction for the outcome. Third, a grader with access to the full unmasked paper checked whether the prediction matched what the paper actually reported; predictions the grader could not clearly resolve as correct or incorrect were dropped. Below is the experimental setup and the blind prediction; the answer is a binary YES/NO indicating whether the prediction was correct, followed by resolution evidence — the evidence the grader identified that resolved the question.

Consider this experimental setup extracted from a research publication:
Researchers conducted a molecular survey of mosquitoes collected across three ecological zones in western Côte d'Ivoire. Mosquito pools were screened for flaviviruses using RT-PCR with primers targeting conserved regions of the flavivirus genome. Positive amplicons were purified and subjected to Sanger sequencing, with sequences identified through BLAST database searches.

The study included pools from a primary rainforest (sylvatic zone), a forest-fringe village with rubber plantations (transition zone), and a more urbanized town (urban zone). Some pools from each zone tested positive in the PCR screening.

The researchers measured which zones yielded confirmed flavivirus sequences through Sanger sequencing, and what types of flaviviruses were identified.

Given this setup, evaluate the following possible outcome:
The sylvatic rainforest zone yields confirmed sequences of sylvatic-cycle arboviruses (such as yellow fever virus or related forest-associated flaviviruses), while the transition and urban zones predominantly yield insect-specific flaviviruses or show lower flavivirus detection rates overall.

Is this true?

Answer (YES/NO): NO